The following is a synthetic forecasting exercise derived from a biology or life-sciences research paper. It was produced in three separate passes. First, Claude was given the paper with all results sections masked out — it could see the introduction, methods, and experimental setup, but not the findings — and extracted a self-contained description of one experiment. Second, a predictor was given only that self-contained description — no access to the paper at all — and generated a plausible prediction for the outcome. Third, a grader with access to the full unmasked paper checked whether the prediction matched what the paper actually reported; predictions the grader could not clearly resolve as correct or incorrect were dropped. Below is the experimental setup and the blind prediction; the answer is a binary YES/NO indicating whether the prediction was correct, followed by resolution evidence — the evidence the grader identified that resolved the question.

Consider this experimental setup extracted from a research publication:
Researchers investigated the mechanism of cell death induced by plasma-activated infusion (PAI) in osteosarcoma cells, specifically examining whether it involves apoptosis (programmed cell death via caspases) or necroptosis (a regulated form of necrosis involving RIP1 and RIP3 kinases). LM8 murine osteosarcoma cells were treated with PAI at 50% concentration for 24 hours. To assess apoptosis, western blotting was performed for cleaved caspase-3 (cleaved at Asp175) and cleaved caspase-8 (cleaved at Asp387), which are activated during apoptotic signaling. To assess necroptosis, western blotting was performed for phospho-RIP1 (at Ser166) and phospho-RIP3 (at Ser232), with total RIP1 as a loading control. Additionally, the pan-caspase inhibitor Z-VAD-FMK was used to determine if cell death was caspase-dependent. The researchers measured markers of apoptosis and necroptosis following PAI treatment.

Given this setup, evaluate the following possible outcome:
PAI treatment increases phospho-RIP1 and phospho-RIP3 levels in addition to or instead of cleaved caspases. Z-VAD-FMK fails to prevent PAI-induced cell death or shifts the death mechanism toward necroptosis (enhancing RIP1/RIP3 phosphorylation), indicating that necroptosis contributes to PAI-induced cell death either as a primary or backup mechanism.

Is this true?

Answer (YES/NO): YES